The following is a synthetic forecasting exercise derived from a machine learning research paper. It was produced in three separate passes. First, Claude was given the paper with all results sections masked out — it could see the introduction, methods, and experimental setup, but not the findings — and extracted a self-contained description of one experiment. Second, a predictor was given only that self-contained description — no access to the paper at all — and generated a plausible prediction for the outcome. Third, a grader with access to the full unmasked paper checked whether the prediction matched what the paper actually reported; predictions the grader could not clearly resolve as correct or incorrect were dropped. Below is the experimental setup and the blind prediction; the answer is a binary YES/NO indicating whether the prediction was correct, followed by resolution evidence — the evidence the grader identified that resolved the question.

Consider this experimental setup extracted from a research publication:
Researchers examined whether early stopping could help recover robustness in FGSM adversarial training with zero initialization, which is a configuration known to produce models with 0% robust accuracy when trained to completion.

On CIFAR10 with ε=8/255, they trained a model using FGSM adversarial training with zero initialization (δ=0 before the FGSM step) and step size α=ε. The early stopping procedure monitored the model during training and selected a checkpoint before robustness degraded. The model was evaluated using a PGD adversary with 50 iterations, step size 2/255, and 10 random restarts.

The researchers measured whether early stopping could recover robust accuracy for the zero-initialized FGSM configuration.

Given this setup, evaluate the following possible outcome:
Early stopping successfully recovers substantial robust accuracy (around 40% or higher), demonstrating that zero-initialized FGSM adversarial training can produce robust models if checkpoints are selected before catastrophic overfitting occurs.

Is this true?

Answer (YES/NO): NO